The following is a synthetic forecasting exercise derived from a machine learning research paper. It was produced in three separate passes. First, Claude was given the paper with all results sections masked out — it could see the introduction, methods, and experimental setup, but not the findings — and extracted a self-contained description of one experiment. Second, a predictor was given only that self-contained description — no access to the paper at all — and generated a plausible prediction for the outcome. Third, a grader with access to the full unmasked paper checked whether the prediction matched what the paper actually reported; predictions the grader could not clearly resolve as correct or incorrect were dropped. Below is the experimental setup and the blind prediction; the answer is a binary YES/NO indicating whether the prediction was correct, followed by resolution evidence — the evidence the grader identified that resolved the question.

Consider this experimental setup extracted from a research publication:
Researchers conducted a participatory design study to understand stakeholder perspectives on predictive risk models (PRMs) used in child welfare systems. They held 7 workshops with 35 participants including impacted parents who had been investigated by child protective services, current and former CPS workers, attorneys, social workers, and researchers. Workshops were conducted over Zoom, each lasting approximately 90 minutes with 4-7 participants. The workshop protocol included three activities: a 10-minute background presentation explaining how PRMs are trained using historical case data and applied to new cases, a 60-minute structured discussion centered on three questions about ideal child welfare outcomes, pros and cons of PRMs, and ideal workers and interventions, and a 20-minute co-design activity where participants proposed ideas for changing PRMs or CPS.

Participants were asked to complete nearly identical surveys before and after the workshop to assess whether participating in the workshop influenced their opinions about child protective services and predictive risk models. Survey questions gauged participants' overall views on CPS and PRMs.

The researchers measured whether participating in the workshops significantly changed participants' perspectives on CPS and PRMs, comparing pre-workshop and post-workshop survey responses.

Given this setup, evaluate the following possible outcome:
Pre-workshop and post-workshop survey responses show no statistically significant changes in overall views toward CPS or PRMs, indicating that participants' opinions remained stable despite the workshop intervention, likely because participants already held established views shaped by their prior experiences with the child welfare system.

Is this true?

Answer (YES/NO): YES